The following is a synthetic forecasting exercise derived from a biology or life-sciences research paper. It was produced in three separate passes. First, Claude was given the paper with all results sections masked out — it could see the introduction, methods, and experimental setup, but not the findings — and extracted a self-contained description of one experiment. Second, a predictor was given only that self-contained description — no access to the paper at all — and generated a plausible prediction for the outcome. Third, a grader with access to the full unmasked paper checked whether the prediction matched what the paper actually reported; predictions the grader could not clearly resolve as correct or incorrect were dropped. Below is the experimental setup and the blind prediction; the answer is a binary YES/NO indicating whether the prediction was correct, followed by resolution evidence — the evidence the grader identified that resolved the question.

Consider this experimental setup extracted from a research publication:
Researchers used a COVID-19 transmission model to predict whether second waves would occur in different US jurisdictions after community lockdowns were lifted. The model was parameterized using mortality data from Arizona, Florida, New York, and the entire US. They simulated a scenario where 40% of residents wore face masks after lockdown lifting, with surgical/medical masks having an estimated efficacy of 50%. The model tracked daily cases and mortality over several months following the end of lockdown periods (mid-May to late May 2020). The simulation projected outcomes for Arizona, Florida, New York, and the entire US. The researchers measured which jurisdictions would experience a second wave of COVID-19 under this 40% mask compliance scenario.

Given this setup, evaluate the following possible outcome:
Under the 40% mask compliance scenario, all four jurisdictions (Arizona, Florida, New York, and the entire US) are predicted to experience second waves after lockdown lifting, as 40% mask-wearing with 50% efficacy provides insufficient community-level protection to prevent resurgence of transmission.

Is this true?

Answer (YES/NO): NO